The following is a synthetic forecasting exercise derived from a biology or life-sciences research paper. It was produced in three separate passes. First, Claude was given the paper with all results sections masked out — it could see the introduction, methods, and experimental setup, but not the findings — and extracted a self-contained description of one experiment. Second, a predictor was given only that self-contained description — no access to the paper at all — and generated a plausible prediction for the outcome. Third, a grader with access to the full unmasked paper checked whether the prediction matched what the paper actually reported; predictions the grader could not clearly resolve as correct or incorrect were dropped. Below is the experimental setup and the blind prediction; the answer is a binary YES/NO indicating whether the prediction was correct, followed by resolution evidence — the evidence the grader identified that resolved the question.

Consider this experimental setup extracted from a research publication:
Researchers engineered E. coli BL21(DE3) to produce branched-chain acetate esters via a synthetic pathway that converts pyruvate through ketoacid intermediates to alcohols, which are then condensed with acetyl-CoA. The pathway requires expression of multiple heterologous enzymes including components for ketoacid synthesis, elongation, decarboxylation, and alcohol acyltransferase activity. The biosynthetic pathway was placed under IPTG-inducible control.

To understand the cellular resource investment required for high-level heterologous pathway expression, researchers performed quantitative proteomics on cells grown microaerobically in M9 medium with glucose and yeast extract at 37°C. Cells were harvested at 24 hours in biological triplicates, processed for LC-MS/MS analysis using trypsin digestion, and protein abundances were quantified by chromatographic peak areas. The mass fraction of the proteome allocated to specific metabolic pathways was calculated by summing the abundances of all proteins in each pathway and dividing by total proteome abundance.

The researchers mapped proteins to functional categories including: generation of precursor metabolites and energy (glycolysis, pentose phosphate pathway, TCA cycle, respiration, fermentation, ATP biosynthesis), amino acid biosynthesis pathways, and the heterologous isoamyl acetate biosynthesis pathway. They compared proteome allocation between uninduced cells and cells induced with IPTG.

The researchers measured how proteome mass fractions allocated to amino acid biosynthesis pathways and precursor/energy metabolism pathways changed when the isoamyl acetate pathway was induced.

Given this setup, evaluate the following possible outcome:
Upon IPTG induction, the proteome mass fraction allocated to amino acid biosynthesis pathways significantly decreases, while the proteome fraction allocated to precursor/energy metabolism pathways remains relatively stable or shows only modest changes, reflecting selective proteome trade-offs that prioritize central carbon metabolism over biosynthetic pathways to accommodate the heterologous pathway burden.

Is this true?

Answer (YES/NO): NO